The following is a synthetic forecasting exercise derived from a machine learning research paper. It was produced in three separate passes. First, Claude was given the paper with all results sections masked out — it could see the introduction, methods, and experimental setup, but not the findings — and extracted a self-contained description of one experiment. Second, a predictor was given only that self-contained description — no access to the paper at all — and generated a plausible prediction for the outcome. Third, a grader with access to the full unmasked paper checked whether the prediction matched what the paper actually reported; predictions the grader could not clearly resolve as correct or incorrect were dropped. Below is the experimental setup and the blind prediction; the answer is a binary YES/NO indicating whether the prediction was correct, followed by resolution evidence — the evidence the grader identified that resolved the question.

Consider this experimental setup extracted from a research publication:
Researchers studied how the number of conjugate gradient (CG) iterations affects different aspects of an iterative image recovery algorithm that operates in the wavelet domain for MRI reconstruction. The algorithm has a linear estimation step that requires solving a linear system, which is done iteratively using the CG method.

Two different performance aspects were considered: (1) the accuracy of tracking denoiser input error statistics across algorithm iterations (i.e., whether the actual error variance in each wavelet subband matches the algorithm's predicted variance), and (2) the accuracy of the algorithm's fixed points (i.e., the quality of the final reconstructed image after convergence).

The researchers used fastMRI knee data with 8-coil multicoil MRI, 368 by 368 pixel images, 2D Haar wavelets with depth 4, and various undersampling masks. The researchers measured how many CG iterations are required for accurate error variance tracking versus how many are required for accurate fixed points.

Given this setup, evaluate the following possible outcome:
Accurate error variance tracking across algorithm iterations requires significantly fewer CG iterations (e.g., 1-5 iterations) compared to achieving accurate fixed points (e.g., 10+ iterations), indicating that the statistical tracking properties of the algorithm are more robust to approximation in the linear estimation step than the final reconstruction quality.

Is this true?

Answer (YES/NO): NO